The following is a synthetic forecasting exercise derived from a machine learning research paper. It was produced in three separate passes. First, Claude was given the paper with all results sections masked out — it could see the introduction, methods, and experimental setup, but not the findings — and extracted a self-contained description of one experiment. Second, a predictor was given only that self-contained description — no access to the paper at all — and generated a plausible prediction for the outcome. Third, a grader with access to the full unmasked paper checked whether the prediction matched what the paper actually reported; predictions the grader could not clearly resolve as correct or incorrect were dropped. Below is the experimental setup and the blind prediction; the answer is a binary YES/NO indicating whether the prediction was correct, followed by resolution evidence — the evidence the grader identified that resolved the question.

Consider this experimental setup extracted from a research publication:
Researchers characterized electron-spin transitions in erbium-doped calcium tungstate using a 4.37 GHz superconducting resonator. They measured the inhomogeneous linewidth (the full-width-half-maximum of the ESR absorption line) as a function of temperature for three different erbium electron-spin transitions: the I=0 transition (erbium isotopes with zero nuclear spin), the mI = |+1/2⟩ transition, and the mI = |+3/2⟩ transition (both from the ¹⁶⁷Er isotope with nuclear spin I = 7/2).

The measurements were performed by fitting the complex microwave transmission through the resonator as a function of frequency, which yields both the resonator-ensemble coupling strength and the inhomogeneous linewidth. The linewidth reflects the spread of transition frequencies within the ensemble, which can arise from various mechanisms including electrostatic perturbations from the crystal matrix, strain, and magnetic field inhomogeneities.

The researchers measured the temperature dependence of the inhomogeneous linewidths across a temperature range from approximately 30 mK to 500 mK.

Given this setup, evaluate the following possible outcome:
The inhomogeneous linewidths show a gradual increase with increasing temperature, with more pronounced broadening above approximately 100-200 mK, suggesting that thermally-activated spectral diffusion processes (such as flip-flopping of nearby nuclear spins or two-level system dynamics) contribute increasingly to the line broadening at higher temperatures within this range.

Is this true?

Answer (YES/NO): NO